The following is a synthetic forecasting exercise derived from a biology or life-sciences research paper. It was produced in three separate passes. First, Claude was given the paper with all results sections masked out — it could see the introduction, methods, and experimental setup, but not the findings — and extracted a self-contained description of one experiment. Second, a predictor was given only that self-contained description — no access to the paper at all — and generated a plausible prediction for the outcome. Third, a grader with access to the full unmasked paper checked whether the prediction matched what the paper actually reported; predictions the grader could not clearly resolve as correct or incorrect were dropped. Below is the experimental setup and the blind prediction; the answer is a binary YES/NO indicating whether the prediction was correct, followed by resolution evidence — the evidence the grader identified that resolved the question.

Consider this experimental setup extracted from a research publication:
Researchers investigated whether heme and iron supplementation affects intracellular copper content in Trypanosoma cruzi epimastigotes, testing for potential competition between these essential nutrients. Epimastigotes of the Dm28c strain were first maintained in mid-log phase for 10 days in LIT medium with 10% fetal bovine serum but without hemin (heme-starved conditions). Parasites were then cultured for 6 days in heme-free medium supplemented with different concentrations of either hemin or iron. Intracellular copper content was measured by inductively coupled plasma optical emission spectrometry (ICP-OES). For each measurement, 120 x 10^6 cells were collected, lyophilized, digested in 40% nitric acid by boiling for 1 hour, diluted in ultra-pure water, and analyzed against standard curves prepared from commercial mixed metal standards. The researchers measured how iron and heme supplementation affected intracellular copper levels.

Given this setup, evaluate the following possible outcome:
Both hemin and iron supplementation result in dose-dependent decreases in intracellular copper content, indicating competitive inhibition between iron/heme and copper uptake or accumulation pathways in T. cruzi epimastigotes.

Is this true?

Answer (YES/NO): NO